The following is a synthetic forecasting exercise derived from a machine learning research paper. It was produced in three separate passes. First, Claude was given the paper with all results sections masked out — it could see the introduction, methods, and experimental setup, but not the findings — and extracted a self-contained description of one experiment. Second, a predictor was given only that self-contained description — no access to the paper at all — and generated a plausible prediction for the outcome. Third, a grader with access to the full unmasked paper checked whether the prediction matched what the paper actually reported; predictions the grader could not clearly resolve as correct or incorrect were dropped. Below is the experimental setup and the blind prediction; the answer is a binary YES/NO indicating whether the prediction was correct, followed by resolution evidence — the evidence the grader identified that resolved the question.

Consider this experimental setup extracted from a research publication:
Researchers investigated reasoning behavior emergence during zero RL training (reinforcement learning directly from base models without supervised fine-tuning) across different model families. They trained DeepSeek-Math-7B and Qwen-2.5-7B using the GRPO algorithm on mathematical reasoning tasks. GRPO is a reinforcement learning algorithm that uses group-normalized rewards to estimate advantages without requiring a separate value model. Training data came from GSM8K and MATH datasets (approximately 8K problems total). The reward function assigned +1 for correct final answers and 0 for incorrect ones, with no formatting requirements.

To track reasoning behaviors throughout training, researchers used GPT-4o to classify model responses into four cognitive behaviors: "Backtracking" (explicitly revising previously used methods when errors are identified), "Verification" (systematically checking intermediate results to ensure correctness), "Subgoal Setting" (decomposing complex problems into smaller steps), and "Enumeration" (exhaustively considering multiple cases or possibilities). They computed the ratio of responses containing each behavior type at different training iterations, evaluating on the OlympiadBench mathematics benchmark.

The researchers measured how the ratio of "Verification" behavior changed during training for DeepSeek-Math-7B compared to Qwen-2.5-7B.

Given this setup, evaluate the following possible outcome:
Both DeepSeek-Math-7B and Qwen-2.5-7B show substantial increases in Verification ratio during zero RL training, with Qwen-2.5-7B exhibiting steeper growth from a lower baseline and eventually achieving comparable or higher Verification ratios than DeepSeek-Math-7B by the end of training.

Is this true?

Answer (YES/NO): NO